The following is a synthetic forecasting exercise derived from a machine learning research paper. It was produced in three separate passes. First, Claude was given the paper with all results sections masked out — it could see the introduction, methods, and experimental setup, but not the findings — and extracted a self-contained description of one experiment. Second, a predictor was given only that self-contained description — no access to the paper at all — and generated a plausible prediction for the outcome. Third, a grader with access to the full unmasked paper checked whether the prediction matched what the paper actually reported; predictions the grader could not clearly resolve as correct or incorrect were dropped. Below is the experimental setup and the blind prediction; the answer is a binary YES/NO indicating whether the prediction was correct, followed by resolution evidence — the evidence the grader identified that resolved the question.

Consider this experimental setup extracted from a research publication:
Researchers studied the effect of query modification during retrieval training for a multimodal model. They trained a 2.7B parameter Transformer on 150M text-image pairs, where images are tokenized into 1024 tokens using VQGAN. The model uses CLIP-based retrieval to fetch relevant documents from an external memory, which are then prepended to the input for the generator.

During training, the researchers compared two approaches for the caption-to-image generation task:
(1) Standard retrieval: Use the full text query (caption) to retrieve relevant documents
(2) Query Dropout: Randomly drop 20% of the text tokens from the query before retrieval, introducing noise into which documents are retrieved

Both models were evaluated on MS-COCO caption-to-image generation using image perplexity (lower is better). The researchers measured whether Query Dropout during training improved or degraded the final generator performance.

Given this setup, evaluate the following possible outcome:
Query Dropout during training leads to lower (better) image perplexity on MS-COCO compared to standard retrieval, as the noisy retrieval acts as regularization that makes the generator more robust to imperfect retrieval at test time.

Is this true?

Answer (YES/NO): YES